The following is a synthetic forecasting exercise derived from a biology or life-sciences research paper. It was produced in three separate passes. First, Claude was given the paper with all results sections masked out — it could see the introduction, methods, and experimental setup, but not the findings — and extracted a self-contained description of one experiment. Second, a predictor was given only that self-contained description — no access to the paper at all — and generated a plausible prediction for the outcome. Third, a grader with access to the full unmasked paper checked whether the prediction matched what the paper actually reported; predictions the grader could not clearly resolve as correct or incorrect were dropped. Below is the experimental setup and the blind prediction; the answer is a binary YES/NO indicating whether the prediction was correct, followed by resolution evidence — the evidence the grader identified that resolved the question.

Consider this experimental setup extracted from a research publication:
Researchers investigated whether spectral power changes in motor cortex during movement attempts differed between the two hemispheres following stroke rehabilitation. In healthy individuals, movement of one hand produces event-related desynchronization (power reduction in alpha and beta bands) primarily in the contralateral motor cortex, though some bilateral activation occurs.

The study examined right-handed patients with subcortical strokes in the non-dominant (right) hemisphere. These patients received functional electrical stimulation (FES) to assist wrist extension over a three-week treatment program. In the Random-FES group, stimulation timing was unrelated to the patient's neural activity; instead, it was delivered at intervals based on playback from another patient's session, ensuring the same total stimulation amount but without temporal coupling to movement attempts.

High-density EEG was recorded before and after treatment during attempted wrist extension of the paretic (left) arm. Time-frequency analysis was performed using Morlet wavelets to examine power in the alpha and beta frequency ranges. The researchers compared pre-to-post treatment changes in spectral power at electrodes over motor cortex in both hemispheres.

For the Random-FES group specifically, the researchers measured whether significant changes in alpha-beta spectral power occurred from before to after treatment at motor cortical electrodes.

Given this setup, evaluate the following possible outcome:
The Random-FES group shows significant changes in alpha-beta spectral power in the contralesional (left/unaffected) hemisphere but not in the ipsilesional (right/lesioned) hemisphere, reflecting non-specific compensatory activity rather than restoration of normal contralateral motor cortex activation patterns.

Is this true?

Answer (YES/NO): NO